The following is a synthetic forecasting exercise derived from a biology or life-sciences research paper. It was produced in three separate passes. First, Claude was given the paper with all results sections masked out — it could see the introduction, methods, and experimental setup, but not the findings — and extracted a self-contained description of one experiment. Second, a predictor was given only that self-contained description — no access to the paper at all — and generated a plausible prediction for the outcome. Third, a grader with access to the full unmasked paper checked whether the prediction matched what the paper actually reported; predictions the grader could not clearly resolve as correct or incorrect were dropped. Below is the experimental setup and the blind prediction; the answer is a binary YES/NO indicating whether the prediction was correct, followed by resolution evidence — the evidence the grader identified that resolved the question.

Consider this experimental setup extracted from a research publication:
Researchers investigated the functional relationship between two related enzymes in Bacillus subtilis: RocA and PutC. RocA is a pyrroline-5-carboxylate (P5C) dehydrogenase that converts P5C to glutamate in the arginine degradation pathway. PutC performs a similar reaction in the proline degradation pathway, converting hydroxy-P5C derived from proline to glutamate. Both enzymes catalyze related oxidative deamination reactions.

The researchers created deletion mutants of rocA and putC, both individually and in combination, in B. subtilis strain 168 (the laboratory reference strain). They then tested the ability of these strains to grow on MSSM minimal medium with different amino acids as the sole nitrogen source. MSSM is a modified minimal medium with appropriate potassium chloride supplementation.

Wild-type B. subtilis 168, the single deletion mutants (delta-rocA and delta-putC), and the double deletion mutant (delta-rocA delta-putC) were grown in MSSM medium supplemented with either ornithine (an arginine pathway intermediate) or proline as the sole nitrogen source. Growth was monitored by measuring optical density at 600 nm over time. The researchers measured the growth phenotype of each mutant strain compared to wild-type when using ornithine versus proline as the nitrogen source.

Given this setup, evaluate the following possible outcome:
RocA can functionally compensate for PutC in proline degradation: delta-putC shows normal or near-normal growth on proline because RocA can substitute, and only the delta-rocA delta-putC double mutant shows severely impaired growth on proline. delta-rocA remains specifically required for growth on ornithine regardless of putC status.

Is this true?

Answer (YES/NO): NO